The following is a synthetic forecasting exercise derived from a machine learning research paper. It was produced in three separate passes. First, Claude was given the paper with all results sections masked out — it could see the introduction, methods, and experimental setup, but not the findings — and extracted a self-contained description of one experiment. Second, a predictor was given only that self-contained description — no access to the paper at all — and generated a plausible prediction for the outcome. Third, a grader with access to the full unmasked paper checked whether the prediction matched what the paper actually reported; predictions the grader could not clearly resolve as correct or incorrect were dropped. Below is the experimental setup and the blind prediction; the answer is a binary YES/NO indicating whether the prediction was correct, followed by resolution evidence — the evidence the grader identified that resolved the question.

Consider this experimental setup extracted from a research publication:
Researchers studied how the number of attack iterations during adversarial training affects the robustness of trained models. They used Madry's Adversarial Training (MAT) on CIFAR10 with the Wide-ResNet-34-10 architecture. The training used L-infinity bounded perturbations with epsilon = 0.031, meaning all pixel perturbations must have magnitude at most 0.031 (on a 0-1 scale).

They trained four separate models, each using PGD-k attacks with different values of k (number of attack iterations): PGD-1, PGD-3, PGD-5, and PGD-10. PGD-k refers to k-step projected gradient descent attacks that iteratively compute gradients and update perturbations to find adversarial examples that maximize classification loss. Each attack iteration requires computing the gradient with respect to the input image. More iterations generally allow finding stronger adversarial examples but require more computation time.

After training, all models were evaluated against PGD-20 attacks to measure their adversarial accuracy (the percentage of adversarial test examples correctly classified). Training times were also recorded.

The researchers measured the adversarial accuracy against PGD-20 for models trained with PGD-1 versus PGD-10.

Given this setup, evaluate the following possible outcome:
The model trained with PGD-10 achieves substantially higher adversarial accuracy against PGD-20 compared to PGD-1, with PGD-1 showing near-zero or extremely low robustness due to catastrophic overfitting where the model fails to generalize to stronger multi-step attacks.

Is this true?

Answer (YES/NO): NO